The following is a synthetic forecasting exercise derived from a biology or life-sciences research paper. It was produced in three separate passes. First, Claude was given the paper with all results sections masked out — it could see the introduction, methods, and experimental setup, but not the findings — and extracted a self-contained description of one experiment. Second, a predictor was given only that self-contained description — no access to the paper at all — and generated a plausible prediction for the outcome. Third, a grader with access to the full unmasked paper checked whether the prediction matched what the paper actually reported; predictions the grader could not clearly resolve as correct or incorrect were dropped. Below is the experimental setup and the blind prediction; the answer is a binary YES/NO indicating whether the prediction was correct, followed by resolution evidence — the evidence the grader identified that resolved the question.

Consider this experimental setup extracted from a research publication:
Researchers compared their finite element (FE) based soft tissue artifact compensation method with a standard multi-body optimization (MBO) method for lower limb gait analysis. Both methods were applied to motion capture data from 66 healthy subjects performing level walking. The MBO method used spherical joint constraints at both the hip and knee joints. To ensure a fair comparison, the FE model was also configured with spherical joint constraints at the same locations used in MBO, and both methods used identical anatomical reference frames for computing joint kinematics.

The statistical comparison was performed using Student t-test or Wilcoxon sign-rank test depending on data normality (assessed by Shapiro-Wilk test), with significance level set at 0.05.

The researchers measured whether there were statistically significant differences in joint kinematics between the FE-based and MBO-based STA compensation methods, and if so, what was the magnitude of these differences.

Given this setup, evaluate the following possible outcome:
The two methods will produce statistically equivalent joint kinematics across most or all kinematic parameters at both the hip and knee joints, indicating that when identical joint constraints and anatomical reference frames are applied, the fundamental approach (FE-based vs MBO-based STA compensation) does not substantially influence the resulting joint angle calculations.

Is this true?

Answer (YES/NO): NO